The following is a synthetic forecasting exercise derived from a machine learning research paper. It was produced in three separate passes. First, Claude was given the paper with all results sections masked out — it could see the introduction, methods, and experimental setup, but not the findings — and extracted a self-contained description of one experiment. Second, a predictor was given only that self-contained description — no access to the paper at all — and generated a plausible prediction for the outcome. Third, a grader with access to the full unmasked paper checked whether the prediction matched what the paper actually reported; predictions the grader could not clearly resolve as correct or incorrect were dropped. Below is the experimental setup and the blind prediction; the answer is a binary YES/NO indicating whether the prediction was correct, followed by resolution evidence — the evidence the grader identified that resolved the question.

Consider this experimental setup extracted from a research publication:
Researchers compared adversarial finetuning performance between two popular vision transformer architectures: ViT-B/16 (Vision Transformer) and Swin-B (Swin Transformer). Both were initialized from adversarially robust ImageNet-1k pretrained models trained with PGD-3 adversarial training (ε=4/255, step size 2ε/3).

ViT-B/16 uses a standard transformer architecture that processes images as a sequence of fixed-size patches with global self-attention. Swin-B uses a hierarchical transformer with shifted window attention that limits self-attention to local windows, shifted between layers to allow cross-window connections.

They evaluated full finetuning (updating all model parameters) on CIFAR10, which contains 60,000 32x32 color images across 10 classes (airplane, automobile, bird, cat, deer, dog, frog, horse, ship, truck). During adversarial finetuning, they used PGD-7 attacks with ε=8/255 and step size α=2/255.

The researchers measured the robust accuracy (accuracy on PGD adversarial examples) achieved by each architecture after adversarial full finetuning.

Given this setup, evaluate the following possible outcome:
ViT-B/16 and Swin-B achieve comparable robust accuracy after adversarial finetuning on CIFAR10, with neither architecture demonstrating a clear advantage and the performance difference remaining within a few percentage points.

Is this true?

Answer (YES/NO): NO